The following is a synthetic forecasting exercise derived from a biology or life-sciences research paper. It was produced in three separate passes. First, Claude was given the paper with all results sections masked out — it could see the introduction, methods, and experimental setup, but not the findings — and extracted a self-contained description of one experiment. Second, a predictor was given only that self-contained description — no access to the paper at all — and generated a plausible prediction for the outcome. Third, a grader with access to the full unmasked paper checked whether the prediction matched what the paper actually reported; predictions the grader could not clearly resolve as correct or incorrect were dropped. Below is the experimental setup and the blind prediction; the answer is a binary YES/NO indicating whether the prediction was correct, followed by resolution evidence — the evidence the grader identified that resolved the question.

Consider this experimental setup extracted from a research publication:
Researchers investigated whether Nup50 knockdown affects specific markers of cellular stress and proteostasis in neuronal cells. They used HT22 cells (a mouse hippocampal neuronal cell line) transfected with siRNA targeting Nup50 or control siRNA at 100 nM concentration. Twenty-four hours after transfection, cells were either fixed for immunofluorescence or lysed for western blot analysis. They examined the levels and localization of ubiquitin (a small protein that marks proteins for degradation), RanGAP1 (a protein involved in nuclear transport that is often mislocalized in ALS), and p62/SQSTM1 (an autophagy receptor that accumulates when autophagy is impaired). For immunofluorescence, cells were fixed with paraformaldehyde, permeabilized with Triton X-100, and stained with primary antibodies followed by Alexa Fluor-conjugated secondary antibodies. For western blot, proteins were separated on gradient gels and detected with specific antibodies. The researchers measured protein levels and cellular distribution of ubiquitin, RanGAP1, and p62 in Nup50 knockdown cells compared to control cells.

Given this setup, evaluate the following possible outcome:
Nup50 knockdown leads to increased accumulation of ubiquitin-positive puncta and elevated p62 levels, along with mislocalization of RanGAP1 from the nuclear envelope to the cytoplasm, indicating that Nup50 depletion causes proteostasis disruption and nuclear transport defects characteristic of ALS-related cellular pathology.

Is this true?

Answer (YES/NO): NO